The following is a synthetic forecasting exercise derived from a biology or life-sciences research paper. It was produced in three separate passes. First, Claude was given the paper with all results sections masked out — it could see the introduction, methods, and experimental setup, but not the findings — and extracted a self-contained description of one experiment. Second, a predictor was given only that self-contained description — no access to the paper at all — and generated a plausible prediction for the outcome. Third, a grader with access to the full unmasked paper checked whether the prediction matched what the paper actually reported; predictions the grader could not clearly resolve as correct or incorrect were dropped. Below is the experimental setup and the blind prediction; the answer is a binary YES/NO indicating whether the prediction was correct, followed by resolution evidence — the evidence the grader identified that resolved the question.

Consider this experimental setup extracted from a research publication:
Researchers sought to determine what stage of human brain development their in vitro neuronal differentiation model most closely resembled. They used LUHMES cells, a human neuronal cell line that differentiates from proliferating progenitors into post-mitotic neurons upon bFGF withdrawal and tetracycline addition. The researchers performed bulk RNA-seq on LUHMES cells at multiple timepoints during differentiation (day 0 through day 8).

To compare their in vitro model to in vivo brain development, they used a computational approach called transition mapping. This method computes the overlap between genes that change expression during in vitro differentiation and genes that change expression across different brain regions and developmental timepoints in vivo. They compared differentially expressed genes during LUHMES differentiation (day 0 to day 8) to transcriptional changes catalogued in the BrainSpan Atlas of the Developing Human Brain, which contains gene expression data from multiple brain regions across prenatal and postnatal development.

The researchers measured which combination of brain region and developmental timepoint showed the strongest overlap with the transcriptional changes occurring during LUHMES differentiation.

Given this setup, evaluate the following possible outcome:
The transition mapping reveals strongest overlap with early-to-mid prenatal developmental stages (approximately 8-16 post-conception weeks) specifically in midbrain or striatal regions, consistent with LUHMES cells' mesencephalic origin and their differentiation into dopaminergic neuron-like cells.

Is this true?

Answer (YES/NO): NO